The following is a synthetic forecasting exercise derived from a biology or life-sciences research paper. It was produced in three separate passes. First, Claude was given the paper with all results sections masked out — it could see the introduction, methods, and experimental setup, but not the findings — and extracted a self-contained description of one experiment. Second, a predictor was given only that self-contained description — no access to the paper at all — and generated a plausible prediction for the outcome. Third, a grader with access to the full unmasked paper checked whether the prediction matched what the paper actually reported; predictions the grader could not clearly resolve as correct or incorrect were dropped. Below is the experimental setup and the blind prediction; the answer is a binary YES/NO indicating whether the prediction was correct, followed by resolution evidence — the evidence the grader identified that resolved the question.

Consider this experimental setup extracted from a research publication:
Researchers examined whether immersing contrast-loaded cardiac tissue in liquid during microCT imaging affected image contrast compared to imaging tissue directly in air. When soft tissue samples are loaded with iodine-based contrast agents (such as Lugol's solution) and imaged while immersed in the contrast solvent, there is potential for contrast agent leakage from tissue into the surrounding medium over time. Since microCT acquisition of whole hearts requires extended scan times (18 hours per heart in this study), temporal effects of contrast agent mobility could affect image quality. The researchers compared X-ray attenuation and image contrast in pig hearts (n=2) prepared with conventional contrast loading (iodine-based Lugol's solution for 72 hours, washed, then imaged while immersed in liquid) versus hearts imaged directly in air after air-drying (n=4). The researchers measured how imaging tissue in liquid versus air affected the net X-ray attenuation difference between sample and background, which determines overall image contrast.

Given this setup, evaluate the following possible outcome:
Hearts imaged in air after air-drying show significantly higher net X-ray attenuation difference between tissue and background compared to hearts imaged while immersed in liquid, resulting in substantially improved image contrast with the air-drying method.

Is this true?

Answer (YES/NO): YES